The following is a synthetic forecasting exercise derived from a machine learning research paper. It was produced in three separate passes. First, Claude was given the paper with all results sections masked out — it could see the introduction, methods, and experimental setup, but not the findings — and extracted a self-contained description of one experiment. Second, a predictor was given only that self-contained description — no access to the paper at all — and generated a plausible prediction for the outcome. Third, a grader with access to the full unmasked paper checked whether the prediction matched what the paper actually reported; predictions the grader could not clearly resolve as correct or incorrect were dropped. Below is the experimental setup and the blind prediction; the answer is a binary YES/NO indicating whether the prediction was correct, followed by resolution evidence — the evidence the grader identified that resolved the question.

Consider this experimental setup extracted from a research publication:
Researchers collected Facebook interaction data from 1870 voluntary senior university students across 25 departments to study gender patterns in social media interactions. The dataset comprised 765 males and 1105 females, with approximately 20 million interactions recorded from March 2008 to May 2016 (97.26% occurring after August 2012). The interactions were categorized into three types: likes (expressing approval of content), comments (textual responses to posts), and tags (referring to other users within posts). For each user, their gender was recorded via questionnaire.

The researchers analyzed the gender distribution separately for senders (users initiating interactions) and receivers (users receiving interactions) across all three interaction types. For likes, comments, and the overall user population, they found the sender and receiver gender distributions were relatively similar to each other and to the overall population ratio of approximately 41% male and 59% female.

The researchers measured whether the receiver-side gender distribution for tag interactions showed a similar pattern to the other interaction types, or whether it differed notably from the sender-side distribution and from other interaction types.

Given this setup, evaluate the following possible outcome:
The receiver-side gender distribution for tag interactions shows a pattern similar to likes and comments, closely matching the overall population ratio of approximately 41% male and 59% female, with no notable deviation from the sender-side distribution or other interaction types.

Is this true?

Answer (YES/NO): NO